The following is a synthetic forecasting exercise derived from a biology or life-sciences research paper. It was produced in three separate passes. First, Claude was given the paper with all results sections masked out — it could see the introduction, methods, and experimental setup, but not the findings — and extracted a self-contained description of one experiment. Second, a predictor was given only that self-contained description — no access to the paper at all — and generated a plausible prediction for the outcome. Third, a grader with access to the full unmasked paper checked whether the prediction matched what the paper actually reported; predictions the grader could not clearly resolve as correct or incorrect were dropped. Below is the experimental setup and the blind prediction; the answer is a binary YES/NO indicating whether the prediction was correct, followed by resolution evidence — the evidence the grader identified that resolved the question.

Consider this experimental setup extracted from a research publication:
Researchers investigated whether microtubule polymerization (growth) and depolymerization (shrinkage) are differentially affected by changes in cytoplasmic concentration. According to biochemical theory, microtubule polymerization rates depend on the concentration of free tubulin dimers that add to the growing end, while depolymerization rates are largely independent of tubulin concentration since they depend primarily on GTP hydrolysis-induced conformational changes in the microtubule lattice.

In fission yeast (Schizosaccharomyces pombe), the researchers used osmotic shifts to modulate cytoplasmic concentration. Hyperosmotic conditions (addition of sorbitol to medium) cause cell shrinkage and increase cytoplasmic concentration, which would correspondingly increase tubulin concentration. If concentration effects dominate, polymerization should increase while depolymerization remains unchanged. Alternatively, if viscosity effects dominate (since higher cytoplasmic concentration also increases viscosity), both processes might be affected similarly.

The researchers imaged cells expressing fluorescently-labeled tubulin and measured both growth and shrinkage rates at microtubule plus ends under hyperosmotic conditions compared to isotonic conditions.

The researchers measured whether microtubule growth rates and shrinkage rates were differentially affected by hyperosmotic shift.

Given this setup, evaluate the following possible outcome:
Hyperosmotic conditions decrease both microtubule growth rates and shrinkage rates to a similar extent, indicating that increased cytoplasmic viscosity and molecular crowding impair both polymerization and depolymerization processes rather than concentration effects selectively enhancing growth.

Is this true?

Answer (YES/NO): YES